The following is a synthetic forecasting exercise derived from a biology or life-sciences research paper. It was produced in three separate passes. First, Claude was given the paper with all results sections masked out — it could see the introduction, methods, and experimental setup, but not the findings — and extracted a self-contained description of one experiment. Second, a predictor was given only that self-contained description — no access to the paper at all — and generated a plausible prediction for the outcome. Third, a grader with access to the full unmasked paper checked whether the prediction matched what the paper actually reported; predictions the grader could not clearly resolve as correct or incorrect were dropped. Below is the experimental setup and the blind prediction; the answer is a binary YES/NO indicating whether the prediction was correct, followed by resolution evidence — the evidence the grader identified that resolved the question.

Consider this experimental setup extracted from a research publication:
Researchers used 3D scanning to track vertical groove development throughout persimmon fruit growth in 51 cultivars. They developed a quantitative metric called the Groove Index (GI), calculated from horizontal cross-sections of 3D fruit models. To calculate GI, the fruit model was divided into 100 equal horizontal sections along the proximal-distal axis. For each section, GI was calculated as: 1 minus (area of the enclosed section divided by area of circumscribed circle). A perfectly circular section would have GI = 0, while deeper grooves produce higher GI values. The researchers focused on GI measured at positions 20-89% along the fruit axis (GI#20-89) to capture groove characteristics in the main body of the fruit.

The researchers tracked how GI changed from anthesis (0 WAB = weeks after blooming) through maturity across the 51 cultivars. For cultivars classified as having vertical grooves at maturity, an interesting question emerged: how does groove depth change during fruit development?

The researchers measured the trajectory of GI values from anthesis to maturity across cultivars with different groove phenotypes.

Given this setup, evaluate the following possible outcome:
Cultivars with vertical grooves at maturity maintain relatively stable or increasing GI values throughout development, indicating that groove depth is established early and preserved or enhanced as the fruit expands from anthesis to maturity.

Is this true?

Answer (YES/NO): NO